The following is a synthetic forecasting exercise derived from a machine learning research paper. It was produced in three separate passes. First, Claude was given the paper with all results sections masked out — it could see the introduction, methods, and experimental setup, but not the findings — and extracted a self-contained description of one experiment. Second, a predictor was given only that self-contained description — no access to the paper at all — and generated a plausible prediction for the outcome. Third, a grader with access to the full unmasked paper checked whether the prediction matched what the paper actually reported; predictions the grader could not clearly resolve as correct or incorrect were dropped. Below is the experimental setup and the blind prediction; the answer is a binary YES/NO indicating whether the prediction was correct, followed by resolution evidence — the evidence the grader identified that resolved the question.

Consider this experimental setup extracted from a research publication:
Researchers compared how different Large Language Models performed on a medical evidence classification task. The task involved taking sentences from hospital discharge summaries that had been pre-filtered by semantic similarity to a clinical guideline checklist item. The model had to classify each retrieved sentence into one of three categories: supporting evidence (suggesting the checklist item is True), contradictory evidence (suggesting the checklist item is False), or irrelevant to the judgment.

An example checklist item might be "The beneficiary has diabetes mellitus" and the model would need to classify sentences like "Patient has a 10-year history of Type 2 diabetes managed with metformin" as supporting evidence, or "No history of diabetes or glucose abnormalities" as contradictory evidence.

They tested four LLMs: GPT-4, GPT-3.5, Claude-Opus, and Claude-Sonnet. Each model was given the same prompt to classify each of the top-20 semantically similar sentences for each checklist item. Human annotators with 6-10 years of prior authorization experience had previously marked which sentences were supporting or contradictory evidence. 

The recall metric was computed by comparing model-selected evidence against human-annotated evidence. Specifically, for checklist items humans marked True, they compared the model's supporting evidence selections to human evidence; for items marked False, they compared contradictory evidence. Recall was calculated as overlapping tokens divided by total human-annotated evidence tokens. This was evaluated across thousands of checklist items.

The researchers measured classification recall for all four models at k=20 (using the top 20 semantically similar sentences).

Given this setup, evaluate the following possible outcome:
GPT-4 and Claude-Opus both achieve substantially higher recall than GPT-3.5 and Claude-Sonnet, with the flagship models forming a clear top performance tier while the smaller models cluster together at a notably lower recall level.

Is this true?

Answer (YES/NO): NO